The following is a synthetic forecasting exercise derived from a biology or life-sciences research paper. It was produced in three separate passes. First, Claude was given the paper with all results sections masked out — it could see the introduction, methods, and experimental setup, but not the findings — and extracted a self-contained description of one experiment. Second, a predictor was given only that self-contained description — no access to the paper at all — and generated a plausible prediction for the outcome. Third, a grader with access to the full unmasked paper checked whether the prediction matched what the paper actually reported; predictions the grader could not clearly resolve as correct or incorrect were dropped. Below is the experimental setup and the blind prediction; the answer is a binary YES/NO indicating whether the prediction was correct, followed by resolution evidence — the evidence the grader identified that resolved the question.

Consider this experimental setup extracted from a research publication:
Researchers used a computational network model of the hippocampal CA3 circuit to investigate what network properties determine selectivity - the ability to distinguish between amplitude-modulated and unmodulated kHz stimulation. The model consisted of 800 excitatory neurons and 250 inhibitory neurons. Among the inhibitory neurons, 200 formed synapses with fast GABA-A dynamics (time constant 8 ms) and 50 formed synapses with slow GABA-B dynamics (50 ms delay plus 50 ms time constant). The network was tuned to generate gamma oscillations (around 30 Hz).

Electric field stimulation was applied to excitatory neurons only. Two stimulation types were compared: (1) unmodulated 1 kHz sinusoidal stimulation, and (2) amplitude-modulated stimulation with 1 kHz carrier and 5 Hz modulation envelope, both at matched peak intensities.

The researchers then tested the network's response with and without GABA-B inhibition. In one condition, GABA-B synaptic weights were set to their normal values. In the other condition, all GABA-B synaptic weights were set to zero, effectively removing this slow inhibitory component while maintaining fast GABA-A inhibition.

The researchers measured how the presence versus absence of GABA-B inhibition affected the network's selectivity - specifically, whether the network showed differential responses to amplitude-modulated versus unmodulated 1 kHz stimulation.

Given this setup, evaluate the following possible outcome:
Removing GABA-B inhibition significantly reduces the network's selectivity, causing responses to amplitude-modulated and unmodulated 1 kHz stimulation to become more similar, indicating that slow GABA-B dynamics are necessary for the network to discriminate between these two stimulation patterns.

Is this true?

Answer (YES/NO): YES